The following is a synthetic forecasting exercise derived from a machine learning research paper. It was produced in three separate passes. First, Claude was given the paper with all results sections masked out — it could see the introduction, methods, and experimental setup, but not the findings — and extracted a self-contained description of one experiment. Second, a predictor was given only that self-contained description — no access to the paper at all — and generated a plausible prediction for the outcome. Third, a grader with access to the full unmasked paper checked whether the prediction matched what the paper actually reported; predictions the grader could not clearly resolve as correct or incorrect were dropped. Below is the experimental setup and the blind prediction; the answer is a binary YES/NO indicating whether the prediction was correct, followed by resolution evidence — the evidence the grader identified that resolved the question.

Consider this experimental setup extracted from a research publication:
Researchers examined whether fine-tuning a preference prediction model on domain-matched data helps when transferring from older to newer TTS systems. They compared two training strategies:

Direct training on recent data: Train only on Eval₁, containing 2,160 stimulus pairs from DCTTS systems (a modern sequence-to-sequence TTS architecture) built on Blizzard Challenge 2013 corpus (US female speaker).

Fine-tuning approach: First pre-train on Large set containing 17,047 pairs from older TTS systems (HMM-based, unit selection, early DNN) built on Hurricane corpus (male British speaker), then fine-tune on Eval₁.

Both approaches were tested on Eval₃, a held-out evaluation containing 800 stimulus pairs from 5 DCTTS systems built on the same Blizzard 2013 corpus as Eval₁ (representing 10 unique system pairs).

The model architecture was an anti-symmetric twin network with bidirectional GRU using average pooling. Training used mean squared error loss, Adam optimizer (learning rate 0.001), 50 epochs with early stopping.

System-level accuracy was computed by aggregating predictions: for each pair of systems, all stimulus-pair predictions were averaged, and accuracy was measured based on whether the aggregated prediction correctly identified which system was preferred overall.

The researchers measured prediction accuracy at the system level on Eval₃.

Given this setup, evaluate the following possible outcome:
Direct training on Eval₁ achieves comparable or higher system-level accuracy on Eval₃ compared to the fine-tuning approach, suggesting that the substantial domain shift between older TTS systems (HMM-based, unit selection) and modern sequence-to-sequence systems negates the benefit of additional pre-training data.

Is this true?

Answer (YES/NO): YES